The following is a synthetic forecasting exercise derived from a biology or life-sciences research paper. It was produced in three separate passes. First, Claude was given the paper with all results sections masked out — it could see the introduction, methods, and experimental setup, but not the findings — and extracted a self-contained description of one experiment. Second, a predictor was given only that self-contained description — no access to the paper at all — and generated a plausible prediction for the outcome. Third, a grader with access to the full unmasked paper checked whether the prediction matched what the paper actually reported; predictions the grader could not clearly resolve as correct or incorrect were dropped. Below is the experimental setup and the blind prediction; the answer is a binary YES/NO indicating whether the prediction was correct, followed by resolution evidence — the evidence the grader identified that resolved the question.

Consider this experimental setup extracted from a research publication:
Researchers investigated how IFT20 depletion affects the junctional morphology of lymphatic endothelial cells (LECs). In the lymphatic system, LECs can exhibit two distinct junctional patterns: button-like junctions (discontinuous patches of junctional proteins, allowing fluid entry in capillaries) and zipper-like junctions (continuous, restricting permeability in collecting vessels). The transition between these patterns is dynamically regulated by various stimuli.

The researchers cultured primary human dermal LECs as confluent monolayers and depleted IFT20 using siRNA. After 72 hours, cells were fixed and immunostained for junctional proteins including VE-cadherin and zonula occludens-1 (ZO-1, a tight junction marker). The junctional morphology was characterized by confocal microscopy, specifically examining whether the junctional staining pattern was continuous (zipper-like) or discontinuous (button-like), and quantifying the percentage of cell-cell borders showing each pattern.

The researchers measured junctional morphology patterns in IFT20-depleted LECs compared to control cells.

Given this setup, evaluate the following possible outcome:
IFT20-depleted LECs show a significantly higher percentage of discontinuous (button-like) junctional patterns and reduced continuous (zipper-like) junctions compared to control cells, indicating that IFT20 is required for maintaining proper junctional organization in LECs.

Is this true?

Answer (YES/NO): YES